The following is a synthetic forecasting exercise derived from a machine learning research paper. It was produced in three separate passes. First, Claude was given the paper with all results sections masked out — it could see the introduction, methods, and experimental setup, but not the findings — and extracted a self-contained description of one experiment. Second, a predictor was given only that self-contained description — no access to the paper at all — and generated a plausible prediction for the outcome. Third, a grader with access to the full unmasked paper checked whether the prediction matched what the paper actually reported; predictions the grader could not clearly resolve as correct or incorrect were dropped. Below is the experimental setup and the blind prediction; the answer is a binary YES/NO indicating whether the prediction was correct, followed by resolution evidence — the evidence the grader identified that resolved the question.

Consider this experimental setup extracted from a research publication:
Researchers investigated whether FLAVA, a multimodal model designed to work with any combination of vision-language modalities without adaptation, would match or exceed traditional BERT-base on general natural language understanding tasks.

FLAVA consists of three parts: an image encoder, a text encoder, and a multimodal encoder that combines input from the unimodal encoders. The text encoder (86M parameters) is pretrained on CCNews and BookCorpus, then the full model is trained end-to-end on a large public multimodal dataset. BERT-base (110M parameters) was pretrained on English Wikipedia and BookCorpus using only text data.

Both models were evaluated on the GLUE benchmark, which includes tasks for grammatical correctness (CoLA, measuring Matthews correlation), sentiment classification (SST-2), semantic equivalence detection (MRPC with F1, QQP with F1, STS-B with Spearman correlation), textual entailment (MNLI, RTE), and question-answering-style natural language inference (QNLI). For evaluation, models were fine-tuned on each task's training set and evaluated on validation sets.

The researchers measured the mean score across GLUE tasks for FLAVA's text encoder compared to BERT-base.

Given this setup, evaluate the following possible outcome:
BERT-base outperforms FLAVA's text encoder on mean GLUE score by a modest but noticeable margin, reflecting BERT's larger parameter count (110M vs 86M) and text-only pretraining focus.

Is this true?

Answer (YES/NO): NO